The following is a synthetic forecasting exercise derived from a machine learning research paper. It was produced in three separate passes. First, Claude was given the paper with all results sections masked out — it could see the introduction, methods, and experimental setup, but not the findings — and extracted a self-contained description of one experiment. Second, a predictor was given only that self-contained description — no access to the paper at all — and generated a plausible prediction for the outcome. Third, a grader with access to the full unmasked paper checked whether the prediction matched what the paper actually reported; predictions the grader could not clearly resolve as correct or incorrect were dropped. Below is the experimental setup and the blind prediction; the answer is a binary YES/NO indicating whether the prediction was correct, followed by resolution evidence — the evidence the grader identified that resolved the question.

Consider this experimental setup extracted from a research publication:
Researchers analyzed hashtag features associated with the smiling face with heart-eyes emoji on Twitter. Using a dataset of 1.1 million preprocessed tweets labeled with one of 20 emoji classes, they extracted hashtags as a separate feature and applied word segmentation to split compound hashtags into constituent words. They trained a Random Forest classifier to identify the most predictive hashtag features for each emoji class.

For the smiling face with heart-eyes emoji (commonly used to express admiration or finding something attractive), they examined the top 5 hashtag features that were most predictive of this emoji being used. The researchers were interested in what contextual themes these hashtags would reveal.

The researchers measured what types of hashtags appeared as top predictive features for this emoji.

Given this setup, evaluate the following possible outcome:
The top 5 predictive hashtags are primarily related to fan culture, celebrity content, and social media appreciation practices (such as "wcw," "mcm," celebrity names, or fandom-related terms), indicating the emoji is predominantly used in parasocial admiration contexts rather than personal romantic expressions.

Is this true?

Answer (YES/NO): NO